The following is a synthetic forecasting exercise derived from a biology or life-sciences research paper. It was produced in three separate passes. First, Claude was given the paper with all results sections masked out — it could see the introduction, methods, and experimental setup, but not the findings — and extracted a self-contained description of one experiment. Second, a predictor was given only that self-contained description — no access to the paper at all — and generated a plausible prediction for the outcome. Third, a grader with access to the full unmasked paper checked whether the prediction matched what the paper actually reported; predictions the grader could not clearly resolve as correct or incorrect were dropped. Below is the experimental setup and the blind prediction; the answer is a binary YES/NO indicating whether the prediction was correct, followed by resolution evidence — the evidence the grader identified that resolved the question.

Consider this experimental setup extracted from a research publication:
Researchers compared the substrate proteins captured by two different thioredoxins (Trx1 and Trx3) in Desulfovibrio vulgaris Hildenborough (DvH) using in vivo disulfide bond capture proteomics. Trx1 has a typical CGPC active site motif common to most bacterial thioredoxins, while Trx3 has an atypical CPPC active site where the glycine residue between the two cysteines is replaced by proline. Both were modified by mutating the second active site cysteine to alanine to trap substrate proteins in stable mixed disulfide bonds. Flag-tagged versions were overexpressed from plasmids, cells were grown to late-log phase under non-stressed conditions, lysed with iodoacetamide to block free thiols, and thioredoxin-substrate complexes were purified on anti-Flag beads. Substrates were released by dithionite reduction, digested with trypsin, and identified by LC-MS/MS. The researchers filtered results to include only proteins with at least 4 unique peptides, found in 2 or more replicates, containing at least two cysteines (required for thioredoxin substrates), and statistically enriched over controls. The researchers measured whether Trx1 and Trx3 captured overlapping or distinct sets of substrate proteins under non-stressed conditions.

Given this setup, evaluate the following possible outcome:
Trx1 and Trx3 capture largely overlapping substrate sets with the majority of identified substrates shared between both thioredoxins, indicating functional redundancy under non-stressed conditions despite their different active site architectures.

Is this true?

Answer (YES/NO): NO